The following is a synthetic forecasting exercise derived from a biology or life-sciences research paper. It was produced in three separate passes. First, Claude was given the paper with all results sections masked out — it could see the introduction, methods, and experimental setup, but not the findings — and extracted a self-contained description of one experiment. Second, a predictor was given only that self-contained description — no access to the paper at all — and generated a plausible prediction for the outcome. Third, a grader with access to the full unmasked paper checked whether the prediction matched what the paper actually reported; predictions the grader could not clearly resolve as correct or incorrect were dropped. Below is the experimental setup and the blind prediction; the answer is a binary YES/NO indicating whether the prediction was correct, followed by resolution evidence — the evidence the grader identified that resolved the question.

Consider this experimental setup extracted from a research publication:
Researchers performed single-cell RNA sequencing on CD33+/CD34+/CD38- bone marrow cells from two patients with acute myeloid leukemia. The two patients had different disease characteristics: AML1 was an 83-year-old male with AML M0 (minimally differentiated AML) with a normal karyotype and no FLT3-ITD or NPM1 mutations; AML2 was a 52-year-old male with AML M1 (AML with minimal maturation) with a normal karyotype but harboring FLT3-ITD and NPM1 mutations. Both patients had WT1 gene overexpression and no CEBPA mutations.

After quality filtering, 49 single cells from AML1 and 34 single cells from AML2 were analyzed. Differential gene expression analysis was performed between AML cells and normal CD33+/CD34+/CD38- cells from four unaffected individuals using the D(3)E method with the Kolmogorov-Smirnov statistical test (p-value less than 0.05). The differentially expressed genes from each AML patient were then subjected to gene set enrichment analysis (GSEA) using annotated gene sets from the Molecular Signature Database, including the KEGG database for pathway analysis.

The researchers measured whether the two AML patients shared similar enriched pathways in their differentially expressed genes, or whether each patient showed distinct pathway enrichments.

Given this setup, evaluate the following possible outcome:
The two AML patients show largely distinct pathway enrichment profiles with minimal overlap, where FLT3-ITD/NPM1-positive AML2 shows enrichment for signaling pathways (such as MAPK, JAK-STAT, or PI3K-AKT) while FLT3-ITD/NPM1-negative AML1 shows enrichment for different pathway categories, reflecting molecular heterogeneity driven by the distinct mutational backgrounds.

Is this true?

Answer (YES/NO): NO